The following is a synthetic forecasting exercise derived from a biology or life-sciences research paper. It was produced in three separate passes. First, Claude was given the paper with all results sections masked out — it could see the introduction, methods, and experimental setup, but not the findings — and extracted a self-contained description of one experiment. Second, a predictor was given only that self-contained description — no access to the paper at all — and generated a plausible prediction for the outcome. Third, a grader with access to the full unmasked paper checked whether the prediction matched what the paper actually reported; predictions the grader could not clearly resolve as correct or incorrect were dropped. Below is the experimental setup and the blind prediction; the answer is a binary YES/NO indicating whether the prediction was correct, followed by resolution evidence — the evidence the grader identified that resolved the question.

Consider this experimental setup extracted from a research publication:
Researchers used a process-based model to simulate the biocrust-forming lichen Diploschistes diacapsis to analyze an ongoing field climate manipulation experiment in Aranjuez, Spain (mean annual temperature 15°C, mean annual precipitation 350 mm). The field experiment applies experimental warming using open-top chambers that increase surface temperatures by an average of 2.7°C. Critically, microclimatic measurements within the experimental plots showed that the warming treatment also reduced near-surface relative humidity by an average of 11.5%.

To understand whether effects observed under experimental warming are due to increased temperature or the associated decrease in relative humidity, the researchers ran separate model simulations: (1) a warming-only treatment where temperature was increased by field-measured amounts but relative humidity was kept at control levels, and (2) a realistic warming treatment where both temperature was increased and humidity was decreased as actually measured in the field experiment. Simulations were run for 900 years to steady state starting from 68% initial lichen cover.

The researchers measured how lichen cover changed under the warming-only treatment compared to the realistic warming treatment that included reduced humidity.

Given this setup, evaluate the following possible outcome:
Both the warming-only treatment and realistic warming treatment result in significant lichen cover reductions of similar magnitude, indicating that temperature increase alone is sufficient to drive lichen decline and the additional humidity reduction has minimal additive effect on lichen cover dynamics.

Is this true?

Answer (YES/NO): NO